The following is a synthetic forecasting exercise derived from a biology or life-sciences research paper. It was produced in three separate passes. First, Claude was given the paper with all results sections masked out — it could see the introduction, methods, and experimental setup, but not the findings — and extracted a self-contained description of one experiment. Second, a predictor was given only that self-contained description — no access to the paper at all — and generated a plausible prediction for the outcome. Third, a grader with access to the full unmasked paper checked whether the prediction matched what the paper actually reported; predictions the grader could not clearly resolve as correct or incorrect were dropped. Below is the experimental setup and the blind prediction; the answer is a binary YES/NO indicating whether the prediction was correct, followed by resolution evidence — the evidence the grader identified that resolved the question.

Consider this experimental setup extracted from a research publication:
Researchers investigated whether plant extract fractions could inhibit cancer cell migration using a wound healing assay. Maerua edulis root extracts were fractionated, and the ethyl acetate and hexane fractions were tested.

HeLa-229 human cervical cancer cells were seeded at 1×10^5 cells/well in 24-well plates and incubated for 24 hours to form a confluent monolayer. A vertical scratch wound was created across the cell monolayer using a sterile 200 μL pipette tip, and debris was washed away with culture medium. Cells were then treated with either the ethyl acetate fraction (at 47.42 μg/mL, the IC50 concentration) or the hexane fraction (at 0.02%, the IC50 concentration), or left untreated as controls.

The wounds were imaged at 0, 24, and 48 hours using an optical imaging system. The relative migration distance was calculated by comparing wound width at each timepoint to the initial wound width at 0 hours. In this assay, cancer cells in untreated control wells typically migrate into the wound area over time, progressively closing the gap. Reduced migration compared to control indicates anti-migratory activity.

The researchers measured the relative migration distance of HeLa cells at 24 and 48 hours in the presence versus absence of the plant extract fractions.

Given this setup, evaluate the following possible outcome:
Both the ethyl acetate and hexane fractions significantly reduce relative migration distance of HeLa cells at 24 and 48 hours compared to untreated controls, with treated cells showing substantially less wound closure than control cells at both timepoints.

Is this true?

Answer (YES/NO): YES